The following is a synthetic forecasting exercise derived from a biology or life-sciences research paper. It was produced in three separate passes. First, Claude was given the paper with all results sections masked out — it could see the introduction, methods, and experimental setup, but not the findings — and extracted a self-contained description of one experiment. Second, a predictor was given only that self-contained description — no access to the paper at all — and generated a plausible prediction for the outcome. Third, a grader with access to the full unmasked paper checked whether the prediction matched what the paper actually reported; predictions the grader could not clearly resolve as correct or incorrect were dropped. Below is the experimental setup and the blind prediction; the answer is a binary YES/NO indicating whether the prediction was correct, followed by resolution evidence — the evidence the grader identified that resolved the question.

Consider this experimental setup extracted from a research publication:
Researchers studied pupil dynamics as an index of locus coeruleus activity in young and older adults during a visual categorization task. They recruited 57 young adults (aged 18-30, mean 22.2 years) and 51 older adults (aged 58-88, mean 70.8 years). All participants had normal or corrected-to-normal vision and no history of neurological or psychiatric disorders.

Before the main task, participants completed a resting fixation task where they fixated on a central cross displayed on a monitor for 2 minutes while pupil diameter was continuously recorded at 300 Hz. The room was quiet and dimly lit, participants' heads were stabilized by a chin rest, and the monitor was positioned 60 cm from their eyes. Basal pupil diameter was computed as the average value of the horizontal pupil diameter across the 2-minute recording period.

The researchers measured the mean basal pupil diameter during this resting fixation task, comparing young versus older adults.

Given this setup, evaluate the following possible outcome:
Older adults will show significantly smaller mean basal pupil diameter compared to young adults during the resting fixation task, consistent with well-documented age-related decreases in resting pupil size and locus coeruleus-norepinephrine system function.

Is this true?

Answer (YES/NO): YES